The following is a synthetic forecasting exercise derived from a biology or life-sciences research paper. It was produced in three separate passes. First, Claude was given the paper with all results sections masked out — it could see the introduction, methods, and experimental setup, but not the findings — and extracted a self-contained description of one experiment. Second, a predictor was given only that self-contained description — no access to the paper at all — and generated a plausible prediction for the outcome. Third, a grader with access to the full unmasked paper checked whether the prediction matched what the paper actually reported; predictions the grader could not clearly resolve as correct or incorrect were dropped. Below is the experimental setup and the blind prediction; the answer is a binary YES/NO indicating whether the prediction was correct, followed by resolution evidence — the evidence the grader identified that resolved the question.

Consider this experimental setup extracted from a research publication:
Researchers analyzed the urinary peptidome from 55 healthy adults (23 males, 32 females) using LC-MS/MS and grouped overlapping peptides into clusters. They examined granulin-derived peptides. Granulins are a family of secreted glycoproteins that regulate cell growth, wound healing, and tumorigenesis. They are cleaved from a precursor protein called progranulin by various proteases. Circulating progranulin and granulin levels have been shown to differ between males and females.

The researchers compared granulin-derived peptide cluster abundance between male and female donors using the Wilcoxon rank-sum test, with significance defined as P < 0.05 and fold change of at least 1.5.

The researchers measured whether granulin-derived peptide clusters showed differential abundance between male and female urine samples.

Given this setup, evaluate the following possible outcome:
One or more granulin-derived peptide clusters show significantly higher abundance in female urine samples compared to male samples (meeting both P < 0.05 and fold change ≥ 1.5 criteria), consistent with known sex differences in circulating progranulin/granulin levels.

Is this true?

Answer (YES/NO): NO